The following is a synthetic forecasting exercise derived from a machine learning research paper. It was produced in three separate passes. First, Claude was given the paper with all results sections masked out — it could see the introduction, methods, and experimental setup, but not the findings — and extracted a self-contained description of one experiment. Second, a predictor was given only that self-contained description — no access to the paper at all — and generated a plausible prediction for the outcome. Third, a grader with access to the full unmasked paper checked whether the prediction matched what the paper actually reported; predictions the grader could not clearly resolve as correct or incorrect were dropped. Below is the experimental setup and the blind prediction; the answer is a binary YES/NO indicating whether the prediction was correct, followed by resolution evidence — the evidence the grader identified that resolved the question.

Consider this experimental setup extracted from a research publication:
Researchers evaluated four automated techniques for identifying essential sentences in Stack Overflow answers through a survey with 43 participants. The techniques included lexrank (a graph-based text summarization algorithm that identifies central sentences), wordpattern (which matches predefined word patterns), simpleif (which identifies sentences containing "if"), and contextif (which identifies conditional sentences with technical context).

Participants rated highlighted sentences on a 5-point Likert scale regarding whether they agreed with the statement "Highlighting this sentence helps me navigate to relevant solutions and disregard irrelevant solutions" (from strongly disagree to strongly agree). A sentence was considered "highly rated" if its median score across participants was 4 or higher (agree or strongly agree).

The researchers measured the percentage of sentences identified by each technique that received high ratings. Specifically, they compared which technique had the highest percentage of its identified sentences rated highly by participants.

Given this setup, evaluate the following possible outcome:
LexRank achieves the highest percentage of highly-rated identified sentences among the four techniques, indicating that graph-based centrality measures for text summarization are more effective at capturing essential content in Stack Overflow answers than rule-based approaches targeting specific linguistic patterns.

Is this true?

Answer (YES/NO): YES